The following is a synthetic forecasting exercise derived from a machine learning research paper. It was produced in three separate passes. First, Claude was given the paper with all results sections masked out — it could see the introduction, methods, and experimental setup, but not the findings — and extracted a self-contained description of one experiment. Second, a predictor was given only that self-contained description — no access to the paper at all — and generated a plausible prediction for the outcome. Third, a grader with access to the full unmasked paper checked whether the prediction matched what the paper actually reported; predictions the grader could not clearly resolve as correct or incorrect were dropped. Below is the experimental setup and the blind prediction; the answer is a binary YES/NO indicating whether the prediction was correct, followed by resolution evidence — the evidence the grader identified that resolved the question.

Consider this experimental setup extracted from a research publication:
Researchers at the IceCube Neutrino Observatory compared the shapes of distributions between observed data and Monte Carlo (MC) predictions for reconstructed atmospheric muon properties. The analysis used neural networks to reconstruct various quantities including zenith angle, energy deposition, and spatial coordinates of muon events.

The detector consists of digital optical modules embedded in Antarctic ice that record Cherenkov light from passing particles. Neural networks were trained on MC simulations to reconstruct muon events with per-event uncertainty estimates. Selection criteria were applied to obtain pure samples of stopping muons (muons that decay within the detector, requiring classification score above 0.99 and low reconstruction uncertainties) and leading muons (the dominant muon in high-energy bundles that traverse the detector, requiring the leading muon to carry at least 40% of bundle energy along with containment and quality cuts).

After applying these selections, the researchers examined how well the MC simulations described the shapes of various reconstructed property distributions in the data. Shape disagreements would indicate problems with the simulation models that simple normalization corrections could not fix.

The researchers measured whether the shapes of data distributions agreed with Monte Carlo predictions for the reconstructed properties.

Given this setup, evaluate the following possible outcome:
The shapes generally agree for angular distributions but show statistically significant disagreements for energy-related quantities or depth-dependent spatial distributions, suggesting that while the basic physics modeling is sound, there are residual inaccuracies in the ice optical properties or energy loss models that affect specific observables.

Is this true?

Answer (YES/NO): NO